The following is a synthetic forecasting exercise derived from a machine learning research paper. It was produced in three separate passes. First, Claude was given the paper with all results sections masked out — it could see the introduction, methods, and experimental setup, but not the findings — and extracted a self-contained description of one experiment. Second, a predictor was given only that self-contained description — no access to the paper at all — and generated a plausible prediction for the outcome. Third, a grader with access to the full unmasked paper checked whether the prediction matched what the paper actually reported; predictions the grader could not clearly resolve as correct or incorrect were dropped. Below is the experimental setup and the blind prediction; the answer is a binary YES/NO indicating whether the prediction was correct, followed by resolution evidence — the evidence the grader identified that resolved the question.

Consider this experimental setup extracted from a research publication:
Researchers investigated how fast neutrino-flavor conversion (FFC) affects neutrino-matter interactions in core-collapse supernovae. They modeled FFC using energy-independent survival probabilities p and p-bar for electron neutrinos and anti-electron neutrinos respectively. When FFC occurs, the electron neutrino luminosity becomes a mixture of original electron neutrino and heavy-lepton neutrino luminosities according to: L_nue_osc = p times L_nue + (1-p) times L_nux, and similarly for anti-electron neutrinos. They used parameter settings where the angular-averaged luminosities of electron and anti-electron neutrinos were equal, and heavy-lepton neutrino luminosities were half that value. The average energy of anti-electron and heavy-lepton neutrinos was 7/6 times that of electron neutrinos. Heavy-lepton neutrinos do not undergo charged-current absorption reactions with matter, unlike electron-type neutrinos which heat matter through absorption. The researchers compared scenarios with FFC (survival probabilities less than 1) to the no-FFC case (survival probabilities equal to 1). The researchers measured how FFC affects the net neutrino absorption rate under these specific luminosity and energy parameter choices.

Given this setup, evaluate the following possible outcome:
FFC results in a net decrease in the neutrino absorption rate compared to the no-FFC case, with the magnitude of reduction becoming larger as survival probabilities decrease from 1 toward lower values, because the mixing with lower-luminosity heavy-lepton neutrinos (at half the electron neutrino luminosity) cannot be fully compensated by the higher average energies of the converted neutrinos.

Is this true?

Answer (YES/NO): YES